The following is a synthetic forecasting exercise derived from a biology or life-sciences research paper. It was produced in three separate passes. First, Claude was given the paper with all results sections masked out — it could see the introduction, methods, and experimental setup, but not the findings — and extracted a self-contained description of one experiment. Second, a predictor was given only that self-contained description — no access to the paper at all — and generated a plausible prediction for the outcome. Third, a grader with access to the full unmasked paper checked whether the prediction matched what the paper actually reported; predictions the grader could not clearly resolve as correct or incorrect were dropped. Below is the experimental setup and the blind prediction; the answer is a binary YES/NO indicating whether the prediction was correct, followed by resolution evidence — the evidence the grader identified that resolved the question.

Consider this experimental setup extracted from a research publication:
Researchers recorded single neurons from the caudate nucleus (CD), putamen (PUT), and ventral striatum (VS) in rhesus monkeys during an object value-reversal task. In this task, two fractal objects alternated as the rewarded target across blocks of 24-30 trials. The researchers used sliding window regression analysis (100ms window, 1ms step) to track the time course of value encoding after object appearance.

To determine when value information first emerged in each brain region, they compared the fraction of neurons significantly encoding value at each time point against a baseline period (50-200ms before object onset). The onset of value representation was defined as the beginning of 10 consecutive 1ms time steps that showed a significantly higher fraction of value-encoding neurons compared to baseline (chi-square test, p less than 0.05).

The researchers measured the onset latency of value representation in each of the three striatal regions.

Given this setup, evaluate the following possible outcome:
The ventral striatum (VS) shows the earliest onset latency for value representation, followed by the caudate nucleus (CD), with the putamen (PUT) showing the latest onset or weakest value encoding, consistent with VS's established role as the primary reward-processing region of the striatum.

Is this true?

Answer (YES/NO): NO